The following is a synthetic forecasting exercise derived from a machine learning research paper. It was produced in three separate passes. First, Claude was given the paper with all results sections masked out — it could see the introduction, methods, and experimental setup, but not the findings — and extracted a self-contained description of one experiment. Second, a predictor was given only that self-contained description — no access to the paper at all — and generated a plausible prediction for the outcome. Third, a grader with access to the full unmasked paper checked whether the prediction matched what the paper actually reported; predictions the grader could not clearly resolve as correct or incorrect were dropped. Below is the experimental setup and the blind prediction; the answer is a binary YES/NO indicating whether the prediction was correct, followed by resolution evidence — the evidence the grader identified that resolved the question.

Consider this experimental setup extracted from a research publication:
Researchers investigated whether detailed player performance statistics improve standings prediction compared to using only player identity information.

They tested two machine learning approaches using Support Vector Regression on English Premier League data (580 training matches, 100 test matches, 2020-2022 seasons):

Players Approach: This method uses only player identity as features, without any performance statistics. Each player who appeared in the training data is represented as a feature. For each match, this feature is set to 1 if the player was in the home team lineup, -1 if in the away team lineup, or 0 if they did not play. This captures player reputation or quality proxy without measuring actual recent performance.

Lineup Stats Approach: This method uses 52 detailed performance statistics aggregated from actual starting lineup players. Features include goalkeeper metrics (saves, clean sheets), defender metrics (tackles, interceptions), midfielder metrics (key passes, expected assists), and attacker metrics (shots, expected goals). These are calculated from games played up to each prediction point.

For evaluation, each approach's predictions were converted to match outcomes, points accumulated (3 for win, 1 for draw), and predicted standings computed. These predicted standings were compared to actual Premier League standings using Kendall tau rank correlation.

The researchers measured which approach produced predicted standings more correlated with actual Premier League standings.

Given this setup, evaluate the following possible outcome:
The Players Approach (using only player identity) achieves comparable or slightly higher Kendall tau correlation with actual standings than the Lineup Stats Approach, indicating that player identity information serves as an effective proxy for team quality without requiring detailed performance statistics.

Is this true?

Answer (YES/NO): NO